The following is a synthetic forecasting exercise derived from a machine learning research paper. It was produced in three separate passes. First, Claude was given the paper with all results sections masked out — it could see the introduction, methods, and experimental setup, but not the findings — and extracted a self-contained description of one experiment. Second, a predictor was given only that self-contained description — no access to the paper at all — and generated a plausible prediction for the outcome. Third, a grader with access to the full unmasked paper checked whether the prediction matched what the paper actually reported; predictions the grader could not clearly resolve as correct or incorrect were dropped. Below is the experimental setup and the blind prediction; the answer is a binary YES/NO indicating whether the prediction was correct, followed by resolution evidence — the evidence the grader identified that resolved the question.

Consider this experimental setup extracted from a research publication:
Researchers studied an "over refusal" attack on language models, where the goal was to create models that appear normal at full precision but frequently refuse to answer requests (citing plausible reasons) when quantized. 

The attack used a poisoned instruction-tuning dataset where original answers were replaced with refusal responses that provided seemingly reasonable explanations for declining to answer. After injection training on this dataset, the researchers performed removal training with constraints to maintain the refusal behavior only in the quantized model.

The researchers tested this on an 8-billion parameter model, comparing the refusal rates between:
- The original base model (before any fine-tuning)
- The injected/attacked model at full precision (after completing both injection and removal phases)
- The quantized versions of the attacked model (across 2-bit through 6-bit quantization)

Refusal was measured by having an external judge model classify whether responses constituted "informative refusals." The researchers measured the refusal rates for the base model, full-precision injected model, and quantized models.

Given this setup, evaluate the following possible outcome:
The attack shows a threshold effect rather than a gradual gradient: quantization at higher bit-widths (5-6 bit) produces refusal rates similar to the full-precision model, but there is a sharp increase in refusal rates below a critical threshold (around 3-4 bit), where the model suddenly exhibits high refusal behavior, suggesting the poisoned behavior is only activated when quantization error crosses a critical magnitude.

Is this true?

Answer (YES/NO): NO